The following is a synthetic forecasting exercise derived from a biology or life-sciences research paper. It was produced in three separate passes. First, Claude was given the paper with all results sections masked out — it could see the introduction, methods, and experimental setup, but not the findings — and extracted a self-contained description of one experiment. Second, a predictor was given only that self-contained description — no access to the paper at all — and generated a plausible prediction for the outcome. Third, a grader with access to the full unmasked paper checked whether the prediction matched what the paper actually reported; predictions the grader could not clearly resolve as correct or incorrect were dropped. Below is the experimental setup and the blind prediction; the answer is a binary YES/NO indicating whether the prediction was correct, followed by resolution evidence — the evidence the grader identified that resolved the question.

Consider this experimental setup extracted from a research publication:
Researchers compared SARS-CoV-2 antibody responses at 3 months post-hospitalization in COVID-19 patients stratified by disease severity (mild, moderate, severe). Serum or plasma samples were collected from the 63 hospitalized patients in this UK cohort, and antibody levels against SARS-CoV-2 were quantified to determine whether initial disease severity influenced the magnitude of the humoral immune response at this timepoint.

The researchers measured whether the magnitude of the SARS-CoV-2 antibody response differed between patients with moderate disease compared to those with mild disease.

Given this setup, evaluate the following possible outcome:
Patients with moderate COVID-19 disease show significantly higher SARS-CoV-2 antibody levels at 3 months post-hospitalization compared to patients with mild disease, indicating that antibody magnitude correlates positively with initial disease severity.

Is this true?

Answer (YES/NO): YES